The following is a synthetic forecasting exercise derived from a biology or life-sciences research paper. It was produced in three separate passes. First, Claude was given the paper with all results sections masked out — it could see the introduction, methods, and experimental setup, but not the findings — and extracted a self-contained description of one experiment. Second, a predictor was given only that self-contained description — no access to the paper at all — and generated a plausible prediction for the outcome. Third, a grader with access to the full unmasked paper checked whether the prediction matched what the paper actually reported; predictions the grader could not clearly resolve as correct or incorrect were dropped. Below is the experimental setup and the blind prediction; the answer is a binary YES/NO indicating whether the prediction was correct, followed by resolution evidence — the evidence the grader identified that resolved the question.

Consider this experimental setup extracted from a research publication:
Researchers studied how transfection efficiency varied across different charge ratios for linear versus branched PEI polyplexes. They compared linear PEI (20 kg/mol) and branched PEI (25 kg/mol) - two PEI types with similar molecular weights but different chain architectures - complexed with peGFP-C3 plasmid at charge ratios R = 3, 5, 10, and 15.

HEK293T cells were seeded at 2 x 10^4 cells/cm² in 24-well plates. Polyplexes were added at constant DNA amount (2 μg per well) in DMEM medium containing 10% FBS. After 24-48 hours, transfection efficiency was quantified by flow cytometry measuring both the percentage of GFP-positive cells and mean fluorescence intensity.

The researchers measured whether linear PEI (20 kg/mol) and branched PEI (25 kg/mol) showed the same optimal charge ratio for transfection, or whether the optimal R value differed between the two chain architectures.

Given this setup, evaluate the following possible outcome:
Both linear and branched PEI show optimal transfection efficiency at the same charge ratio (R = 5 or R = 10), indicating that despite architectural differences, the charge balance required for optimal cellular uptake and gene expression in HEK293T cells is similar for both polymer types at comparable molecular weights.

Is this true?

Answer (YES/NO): YES